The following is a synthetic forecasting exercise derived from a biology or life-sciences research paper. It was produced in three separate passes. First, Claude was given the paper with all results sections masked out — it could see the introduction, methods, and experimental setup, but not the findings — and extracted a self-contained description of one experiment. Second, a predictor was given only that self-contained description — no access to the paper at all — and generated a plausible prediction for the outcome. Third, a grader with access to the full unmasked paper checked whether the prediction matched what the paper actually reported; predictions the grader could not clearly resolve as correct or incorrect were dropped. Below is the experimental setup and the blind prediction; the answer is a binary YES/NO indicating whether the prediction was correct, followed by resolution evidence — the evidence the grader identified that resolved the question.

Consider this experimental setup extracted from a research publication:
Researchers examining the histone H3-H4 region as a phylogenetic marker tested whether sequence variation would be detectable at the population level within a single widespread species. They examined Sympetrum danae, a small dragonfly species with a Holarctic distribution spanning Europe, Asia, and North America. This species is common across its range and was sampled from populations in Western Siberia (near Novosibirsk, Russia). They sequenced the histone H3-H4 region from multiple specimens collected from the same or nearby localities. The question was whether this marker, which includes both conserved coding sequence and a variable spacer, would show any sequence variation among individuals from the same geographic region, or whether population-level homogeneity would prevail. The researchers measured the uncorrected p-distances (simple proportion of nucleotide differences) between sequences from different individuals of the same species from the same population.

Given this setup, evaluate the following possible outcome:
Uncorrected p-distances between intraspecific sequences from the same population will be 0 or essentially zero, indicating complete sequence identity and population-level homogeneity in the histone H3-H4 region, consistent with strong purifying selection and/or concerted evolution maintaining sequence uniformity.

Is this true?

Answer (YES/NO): NO